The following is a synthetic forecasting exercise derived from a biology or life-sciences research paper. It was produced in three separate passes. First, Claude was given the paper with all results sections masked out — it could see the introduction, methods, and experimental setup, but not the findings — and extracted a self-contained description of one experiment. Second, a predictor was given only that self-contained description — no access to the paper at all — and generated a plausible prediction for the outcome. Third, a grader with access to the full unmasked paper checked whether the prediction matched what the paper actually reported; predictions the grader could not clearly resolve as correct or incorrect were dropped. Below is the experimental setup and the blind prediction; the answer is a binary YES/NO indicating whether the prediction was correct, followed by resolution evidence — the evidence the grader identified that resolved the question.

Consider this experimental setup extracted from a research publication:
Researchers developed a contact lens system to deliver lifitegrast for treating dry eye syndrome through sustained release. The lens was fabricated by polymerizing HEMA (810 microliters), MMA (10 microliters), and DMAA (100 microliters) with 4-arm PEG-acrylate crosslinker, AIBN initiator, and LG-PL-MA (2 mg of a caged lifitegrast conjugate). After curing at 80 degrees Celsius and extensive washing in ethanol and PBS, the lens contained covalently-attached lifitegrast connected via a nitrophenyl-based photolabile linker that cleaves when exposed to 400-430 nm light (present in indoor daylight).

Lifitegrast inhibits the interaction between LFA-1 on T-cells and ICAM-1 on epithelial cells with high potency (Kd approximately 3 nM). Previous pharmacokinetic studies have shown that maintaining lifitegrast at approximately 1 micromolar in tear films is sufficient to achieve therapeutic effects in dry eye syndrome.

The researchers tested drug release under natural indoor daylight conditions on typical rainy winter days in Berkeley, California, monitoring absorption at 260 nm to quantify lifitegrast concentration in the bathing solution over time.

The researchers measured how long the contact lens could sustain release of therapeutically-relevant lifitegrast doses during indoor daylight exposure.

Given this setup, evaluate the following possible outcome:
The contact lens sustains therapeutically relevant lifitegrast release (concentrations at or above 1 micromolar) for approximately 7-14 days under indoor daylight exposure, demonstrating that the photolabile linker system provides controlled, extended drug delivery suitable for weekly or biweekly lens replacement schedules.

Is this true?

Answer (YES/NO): NO